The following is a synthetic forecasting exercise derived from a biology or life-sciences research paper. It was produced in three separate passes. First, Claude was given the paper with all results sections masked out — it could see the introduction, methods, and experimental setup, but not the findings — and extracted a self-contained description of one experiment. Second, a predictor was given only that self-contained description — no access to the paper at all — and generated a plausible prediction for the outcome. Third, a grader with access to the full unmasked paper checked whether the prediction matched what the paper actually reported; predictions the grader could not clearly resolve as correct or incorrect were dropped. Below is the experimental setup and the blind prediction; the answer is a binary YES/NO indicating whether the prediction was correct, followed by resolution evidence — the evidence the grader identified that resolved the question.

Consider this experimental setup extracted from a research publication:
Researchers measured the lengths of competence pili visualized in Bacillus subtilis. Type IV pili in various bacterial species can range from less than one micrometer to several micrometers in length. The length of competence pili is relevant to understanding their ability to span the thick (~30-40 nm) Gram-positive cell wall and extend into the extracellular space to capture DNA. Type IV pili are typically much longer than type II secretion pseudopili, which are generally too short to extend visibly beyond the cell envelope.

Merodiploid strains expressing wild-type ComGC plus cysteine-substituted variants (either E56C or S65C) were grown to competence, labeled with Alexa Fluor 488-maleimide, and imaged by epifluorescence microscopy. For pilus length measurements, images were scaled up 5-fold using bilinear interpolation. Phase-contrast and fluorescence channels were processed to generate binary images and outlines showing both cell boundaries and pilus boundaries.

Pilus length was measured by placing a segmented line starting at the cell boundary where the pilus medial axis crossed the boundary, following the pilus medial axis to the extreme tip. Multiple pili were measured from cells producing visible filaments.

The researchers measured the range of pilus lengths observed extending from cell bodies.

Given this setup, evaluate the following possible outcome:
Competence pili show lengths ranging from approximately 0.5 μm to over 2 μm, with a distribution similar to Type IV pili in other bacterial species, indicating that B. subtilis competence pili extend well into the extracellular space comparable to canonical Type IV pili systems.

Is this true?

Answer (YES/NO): NO